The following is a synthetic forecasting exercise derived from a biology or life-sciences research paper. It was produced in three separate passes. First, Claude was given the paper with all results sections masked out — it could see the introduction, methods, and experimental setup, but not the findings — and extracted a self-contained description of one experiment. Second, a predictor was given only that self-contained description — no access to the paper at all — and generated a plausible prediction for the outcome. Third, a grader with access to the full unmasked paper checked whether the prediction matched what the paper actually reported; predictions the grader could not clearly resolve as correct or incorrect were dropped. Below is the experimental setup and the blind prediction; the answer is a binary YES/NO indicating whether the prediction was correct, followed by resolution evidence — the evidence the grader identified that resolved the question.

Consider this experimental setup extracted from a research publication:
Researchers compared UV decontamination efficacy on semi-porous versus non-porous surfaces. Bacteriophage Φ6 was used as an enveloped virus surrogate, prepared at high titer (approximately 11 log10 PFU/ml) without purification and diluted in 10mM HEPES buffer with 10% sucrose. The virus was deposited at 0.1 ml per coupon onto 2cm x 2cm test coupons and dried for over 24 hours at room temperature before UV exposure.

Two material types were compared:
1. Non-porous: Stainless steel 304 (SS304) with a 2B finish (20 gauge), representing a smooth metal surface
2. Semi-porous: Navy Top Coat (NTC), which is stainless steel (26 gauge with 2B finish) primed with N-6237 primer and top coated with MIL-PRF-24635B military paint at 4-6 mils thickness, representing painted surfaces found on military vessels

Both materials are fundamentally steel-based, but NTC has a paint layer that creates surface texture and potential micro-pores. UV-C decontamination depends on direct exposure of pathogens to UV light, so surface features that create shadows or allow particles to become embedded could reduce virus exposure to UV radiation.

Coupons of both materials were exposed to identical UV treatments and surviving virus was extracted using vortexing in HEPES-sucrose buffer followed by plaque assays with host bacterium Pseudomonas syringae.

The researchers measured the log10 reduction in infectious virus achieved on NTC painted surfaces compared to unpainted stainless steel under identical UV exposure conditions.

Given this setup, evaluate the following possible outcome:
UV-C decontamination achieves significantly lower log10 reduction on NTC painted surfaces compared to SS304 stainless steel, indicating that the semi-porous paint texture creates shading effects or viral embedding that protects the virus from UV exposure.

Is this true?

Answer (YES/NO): YES